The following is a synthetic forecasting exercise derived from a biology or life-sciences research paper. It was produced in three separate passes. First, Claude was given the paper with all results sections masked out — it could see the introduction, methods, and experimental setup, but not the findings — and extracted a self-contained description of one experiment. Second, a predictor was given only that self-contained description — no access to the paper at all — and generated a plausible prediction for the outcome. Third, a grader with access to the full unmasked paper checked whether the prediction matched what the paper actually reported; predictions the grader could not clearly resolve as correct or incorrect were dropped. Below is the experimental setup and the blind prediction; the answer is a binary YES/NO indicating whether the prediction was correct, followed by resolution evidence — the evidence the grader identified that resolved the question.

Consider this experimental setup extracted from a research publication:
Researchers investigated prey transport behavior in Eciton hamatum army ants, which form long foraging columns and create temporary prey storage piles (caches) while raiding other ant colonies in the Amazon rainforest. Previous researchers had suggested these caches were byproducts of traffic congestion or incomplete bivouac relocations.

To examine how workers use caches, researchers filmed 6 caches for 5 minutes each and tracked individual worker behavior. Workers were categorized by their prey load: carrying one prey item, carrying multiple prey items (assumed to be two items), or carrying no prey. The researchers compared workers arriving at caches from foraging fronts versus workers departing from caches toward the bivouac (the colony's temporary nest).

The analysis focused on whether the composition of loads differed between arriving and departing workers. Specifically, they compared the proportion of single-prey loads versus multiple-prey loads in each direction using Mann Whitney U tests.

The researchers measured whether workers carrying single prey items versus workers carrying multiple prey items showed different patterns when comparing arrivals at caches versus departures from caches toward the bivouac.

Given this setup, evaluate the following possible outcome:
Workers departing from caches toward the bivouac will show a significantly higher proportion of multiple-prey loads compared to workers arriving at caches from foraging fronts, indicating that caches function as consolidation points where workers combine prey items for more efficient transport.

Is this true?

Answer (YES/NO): NO